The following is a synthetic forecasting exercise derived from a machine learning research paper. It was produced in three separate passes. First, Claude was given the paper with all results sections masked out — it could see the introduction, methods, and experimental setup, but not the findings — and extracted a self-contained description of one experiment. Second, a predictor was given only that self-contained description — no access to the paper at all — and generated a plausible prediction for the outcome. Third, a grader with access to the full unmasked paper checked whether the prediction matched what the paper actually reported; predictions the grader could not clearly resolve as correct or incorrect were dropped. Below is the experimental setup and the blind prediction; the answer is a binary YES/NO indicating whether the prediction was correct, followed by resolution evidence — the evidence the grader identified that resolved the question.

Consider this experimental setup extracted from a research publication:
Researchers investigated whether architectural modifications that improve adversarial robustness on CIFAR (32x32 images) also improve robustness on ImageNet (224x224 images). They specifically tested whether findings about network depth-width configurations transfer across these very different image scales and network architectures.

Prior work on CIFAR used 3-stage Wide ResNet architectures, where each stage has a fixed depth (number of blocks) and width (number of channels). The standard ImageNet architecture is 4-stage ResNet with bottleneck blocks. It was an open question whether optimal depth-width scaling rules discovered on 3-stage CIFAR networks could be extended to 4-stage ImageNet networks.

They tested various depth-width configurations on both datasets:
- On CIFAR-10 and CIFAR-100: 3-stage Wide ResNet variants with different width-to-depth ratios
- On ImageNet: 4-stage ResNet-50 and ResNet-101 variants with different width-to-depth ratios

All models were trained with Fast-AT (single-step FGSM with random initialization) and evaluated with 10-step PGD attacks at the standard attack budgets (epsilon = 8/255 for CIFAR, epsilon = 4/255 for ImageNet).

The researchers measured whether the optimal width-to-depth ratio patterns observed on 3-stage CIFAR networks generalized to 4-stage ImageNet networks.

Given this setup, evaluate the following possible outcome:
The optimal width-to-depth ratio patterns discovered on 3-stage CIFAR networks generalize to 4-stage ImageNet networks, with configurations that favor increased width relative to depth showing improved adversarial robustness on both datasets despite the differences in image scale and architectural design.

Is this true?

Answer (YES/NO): NO